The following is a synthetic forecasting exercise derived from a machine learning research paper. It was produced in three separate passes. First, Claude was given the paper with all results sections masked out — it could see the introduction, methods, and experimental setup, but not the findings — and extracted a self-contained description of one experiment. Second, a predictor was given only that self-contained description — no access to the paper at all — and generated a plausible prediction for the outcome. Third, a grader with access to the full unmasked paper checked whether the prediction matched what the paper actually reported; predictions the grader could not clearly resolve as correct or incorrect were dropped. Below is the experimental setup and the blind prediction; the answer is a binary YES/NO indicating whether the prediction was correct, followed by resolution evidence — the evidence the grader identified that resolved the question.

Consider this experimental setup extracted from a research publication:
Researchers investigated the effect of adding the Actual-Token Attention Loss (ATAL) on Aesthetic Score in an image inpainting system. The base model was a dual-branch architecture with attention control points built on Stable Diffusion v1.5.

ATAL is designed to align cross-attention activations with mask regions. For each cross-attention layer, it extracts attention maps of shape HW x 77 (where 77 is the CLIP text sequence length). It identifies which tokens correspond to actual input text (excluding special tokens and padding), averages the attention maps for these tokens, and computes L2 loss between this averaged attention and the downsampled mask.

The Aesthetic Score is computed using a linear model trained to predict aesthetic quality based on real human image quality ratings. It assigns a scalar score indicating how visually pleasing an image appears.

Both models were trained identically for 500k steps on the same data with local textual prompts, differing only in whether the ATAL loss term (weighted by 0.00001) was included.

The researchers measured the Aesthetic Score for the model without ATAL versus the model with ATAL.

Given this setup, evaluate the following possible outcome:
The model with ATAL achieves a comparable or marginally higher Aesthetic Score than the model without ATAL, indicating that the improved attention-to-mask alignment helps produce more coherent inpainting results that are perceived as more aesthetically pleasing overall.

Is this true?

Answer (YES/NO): YES